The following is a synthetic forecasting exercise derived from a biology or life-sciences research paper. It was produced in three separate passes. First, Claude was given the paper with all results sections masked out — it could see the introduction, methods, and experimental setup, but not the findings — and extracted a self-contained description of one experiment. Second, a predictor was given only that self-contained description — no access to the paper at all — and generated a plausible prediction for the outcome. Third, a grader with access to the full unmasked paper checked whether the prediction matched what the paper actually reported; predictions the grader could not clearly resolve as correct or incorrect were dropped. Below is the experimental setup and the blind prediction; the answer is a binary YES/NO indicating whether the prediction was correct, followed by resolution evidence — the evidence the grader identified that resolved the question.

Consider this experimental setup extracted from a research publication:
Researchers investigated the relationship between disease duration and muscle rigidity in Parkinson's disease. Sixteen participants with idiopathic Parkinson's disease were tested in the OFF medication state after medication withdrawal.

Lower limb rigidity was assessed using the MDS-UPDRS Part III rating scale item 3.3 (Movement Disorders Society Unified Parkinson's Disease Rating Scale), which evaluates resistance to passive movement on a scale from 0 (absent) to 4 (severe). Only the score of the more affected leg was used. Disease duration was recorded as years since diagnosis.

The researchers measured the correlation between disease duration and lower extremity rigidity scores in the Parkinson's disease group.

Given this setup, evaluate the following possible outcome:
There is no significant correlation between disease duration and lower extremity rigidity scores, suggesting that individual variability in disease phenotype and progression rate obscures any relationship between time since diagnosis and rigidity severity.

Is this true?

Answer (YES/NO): NO